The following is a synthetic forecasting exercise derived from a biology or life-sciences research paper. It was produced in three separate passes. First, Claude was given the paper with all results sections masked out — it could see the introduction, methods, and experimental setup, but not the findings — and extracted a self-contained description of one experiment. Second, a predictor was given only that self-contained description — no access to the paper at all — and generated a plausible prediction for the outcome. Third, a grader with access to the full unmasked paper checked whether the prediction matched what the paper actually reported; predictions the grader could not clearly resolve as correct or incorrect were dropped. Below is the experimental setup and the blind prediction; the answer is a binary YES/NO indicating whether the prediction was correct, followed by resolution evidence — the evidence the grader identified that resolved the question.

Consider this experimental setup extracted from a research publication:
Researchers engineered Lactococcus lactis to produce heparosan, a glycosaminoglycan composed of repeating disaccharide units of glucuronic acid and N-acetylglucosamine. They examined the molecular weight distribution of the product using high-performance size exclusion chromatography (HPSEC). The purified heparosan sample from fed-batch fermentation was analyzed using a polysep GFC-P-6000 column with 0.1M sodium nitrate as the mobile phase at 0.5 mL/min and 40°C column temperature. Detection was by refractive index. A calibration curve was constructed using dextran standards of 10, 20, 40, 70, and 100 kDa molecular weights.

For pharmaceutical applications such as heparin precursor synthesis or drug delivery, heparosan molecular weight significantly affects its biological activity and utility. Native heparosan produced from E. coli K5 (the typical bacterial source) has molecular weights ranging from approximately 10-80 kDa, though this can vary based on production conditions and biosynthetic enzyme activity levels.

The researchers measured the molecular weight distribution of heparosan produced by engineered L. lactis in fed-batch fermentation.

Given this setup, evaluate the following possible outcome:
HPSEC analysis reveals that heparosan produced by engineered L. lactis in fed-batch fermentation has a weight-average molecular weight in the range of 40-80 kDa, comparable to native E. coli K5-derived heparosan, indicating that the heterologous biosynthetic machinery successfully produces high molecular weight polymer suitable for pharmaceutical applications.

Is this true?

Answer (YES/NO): NO